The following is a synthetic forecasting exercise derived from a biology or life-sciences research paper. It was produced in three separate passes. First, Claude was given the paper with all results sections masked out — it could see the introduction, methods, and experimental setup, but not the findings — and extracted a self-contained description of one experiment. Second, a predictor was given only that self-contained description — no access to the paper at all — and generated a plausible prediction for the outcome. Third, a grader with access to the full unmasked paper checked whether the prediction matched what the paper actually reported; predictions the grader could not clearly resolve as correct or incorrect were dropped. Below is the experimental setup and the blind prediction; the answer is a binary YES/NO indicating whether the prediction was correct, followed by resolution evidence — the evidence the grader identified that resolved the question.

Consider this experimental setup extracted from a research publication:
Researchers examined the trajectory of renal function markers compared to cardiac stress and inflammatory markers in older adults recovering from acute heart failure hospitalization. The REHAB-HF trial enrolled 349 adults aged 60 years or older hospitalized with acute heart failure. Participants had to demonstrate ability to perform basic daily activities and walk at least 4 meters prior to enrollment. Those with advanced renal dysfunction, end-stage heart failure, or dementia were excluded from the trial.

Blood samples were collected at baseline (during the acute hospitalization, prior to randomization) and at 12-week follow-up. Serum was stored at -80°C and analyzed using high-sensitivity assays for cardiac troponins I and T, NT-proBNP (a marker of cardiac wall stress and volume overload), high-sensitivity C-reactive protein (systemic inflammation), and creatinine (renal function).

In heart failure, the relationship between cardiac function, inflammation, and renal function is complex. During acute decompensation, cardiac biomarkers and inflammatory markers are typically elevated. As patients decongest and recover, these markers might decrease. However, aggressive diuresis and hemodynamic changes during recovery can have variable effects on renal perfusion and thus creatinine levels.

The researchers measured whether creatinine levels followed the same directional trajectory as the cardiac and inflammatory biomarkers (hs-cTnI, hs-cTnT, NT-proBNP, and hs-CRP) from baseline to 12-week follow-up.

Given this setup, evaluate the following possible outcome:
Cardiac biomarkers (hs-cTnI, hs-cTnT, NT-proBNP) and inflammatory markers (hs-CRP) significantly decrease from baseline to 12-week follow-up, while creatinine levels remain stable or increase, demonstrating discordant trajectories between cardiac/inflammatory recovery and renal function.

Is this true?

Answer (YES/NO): YES